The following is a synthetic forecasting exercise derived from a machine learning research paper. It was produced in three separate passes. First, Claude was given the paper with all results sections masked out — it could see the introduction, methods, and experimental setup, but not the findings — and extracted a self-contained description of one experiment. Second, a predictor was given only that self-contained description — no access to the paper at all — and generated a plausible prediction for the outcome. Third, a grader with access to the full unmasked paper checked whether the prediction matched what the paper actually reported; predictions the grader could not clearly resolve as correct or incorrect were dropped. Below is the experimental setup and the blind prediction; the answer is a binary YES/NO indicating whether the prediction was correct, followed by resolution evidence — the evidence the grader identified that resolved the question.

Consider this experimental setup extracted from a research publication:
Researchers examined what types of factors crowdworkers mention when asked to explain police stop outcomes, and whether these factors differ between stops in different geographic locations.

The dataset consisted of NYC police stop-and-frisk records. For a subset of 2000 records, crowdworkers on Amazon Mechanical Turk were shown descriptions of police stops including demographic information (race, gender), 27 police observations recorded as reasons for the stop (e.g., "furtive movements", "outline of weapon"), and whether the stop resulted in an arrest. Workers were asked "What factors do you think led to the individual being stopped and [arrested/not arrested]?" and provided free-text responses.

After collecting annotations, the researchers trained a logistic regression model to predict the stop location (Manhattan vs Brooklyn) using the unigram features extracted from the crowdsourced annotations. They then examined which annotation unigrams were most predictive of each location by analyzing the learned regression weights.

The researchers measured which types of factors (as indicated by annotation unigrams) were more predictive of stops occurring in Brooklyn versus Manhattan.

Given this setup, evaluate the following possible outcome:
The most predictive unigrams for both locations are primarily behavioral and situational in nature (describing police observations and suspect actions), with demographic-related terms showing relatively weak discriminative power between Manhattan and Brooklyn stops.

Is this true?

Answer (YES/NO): NO